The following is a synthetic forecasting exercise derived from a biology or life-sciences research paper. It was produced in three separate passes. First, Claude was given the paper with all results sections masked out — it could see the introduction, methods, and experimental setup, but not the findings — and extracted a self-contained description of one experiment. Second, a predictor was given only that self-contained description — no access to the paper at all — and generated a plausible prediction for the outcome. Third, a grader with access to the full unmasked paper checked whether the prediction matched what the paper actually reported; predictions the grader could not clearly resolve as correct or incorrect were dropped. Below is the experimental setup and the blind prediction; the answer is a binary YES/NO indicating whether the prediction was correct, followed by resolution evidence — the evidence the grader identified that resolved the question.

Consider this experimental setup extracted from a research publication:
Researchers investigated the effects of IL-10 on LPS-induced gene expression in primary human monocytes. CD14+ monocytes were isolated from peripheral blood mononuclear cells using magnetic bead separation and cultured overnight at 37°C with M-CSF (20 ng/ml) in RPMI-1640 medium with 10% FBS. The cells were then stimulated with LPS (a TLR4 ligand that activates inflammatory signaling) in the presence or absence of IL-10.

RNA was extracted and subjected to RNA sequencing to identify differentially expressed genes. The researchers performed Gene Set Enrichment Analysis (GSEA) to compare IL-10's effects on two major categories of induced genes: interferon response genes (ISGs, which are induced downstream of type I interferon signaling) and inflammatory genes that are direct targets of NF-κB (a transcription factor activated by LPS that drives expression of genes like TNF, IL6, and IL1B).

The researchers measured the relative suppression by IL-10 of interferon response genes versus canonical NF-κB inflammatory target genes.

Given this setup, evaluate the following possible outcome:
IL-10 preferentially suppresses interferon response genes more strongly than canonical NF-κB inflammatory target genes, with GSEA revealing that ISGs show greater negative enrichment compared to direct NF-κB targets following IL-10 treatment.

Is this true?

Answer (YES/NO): YES